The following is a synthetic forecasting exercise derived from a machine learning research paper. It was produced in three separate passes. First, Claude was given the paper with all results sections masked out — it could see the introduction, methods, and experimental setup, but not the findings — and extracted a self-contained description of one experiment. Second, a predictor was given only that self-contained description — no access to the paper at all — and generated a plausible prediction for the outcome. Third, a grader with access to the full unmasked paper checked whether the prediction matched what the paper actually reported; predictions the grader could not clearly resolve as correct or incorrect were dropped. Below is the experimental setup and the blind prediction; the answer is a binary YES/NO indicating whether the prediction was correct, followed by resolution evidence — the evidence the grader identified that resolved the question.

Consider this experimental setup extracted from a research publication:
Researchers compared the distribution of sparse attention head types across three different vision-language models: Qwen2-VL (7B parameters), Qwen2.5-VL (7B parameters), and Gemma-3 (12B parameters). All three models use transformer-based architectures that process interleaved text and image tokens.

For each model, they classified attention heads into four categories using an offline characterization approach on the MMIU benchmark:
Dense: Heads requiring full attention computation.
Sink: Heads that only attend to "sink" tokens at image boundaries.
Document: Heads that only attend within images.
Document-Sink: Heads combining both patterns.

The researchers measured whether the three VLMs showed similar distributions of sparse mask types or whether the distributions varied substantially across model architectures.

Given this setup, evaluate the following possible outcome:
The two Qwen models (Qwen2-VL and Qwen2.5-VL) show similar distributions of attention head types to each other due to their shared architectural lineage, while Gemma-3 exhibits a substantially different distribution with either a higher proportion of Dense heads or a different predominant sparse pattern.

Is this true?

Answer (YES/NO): NO